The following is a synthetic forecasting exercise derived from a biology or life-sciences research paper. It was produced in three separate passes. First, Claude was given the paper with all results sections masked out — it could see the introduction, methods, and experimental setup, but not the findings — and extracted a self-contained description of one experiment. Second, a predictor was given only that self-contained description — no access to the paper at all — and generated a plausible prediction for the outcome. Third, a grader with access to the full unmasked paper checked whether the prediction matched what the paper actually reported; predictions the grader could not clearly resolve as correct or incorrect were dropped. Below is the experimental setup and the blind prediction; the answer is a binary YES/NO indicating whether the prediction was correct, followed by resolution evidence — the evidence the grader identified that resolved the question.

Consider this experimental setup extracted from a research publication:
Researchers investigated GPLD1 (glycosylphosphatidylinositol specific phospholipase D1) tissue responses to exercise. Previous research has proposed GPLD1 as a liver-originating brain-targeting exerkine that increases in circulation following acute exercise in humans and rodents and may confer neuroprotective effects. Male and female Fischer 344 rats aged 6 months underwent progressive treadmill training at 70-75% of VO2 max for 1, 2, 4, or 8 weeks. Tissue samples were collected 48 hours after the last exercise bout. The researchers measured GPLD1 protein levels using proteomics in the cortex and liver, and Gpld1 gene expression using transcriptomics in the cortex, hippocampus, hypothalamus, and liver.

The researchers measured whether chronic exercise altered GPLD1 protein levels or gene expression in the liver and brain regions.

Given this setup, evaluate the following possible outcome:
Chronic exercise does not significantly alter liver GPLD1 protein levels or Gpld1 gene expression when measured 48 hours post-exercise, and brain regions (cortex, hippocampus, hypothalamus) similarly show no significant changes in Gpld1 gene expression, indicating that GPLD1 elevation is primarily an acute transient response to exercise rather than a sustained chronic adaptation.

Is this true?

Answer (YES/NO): YES